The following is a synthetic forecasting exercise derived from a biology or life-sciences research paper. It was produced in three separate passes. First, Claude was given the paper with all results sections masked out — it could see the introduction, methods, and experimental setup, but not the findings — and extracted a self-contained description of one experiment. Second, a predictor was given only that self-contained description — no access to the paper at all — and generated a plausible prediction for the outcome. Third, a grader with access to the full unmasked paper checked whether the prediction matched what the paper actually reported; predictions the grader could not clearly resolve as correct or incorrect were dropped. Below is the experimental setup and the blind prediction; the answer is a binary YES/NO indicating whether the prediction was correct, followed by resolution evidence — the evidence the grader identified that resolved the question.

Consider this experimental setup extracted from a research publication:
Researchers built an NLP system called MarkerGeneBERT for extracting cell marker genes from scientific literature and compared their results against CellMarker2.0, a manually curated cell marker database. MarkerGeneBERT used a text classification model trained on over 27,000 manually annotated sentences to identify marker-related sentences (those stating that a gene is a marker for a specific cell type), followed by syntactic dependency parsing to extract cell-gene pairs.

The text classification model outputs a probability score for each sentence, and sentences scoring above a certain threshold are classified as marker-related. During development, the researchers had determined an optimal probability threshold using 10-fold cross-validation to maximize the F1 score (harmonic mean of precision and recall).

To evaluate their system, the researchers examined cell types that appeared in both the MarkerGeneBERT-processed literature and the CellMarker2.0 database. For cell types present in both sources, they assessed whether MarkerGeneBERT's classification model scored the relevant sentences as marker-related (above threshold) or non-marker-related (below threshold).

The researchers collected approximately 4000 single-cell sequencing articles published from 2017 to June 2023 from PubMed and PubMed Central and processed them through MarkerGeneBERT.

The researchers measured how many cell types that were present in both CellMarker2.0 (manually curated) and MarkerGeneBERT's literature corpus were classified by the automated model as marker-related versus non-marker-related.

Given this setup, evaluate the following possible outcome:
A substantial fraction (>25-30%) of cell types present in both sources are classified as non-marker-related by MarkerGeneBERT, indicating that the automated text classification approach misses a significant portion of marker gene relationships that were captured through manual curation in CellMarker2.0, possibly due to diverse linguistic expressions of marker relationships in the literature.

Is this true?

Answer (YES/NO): YES